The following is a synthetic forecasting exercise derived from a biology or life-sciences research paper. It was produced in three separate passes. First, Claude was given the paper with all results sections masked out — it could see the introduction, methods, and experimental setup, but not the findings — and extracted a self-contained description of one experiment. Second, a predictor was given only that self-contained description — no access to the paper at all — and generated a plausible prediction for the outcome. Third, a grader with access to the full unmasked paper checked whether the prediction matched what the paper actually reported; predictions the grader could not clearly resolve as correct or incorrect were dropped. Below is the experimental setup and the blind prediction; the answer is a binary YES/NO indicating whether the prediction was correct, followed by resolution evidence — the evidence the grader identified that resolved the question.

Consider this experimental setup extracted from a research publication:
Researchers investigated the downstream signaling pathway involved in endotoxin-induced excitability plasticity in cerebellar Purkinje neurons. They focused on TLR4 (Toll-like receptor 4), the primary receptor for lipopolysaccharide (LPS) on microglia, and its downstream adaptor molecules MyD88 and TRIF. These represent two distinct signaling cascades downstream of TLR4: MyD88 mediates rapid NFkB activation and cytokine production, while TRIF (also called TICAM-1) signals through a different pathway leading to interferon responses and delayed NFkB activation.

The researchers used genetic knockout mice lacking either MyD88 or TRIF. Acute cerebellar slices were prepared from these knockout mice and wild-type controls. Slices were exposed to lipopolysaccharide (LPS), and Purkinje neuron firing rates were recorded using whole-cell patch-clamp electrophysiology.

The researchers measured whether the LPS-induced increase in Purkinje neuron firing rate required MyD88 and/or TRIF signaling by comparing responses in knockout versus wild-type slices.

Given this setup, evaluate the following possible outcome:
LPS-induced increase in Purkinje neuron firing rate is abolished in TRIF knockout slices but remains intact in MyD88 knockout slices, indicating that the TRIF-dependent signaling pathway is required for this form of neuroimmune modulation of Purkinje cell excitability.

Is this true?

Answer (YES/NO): NO